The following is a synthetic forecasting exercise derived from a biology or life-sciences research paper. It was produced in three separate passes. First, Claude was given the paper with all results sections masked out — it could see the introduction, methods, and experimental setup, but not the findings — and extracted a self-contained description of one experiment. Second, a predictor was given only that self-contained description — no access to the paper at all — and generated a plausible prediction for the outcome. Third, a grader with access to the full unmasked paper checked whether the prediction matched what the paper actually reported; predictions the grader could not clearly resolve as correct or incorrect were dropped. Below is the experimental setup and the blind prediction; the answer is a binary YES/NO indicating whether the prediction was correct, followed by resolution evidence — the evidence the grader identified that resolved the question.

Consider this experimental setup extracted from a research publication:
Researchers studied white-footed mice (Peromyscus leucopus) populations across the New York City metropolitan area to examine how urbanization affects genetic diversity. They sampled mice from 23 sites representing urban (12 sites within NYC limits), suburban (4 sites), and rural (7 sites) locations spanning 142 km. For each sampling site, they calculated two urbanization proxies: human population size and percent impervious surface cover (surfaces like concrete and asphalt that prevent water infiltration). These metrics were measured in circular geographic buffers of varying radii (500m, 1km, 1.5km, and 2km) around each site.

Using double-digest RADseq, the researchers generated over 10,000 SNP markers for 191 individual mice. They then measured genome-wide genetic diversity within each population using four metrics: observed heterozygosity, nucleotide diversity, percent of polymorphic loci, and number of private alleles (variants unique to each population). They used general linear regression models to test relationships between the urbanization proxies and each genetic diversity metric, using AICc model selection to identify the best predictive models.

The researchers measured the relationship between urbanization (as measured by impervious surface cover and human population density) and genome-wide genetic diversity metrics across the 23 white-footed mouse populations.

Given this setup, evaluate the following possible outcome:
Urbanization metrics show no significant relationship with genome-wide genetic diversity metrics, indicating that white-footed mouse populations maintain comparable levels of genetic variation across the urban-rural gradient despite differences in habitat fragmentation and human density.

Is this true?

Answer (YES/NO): NO